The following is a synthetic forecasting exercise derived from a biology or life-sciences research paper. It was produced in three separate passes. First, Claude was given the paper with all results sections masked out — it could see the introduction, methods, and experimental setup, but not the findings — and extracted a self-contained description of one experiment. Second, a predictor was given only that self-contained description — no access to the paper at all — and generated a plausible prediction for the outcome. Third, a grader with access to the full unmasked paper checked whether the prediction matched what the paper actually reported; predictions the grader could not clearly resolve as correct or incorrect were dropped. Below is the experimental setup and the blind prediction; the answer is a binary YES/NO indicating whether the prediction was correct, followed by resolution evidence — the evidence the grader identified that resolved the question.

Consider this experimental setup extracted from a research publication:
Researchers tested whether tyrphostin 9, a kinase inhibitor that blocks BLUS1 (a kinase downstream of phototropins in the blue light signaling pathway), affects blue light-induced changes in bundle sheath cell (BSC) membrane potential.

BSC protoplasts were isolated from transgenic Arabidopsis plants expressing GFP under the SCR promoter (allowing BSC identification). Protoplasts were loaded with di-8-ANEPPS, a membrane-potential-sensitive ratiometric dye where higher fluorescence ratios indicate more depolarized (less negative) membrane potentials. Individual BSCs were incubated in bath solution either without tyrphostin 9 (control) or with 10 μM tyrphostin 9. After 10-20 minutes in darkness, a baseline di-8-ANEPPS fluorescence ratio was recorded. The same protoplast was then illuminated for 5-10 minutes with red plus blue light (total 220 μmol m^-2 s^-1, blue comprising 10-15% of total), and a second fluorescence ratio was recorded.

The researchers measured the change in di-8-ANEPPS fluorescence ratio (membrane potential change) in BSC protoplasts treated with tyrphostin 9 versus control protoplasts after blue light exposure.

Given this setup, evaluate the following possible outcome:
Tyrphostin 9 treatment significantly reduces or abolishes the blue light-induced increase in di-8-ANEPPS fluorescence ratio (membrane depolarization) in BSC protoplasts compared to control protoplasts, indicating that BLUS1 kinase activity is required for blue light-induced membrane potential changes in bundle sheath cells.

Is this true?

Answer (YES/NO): NO